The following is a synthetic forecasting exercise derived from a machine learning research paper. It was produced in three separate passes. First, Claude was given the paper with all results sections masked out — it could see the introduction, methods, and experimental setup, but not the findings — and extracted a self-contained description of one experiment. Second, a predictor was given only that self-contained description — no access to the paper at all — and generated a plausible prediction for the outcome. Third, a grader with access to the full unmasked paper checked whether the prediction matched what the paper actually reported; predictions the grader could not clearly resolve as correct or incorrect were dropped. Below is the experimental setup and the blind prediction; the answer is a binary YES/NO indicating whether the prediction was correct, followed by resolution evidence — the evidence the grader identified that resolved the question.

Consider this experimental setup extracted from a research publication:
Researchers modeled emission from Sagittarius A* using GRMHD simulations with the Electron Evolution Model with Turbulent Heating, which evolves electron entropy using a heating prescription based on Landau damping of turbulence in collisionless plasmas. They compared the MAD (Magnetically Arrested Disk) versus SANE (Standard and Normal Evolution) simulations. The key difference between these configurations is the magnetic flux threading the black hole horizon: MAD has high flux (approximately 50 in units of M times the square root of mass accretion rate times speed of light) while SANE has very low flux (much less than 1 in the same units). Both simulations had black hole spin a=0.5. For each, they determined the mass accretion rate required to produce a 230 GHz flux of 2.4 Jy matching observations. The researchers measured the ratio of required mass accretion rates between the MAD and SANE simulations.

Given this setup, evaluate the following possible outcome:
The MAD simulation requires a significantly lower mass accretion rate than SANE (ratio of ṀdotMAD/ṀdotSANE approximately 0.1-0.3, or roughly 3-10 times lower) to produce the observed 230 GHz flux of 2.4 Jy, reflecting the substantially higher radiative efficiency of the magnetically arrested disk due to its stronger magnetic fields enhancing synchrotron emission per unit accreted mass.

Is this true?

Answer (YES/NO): NO